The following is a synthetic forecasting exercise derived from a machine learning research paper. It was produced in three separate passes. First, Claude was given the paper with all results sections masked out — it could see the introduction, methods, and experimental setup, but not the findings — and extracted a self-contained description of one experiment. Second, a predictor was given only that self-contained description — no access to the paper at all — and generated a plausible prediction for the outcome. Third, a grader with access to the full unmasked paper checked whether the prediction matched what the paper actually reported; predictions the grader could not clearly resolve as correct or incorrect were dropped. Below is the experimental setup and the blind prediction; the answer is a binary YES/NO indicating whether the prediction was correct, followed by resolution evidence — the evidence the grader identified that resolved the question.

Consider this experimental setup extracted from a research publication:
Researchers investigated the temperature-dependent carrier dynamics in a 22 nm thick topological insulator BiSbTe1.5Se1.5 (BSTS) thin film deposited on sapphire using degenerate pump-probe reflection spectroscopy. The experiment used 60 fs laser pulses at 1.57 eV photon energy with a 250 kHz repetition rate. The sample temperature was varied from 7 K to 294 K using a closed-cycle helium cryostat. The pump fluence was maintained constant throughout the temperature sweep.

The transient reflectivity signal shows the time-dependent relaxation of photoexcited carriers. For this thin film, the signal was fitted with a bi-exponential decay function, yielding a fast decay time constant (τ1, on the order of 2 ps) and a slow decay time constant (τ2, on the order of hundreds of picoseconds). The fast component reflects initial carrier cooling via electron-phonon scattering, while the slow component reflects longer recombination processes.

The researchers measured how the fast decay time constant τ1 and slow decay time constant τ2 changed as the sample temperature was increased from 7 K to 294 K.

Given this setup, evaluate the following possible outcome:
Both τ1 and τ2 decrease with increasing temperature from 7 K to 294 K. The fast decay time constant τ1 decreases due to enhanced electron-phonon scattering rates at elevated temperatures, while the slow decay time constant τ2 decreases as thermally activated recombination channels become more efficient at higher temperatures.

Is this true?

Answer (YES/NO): YES